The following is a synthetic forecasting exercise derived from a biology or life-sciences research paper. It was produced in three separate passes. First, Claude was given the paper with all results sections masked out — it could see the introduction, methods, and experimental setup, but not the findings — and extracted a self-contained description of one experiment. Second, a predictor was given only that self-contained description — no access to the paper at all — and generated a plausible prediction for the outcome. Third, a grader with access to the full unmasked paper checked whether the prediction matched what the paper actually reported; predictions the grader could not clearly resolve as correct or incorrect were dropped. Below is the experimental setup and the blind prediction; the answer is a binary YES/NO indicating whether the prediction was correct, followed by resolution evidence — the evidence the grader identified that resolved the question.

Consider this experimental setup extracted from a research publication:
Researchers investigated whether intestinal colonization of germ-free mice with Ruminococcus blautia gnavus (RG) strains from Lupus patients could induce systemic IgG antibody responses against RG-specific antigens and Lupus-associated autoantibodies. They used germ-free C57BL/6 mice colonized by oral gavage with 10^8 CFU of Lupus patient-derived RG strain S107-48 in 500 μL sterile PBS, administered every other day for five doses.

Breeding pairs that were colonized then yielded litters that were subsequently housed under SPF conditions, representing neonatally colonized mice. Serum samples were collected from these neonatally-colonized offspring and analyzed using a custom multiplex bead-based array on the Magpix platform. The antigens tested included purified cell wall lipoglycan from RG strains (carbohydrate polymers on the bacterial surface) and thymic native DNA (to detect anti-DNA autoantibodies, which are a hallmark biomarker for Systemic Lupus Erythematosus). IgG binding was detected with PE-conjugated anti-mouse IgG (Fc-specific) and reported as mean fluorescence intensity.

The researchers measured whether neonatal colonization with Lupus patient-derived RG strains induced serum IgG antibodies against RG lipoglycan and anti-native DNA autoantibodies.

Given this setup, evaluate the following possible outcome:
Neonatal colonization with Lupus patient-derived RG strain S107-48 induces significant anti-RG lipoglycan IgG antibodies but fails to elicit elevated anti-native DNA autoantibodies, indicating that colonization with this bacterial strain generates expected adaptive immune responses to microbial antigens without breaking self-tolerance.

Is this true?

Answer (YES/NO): NO